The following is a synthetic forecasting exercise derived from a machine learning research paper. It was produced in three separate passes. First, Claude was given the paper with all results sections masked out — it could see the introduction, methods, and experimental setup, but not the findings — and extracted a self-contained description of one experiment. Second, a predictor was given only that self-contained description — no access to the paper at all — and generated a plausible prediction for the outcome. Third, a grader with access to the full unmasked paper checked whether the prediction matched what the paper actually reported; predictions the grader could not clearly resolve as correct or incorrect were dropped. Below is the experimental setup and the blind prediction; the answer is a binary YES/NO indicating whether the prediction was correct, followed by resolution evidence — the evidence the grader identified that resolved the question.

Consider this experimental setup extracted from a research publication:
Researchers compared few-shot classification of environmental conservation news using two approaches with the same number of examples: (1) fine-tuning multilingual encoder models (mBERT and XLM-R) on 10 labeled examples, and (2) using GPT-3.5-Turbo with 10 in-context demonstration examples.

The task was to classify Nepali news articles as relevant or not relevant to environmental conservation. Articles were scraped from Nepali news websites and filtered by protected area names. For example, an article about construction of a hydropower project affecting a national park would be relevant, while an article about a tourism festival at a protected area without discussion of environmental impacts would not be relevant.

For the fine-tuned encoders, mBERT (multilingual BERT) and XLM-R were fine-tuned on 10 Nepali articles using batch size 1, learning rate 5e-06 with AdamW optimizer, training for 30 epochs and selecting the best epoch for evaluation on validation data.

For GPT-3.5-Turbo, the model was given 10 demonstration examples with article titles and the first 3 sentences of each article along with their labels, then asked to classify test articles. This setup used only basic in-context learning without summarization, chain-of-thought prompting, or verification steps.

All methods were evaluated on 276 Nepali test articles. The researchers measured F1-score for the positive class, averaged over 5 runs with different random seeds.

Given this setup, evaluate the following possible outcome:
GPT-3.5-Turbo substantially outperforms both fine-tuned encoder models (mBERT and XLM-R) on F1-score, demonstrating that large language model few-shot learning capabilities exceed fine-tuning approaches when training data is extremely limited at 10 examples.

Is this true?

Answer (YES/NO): YES